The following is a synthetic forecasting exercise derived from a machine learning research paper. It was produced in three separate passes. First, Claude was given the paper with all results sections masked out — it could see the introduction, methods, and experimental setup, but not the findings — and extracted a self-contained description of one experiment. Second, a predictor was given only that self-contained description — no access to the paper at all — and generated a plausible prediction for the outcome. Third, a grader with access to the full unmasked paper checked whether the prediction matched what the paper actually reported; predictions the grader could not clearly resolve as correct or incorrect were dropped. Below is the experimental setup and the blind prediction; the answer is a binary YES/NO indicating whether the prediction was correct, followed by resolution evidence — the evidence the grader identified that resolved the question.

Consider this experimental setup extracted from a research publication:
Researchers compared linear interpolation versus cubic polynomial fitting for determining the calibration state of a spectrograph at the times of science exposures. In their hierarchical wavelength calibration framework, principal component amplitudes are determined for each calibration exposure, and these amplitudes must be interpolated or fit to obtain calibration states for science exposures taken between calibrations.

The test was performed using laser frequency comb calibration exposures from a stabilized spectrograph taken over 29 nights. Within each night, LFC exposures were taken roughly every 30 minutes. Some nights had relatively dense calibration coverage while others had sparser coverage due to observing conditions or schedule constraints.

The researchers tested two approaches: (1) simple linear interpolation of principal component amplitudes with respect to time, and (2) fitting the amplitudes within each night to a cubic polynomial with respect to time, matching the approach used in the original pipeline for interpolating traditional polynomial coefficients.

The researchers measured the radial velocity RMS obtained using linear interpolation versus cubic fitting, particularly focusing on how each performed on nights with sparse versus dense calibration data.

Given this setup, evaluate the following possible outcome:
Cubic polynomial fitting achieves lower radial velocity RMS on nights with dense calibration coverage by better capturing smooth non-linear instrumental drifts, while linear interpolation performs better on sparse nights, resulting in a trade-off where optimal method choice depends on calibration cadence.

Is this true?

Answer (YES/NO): NO